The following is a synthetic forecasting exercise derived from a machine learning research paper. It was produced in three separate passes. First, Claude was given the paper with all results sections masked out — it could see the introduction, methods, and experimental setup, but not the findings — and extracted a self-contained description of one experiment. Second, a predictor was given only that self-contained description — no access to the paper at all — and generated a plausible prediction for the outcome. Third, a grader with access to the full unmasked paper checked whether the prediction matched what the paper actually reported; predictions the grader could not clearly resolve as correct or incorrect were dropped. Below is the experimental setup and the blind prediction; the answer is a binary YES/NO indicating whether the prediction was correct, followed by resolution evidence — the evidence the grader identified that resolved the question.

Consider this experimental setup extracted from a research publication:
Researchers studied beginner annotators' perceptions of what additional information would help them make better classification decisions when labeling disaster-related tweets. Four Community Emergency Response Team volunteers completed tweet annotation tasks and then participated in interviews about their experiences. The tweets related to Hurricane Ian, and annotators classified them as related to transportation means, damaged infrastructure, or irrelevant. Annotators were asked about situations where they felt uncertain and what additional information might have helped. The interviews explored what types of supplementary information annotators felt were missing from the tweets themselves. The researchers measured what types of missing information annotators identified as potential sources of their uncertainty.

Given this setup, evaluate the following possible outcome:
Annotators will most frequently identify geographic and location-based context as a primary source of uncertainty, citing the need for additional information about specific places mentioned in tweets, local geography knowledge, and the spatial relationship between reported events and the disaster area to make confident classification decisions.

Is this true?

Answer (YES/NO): NO